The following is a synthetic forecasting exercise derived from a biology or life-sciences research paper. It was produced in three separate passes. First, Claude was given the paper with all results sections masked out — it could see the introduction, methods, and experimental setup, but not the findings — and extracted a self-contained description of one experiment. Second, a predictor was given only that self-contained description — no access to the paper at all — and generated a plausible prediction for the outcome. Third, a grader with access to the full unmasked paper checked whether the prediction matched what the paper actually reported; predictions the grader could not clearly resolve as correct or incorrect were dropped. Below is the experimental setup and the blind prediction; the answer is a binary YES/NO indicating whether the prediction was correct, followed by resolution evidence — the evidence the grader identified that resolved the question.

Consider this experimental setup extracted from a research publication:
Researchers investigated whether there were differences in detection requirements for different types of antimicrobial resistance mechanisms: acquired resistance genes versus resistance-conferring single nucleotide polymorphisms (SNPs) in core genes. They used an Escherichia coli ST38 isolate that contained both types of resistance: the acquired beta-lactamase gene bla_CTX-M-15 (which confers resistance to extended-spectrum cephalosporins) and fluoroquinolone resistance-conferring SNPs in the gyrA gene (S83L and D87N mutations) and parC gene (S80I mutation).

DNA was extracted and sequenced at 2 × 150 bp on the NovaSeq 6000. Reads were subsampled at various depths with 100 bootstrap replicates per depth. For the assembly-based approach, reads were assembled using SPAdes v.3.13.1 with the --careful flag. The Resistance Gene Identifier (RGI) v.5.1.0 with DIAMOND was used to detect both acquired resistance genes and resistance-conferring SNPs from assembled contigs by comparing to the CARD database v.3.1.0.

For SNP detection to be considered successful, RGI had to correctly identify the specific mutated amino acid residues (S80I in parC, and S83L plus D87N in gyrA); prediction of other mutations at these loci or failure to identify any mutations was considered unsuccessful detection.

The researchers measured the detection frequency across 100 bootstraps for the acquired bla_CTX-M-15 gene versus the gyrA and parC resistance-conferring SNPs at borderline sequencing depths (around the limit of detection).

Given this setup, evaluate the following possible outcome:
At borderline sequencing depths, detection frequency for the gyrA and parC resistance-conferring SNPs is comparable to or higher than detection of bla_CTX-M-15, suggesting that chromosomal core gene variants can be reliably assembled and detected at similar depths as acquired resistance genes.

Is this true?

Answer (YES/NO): NO